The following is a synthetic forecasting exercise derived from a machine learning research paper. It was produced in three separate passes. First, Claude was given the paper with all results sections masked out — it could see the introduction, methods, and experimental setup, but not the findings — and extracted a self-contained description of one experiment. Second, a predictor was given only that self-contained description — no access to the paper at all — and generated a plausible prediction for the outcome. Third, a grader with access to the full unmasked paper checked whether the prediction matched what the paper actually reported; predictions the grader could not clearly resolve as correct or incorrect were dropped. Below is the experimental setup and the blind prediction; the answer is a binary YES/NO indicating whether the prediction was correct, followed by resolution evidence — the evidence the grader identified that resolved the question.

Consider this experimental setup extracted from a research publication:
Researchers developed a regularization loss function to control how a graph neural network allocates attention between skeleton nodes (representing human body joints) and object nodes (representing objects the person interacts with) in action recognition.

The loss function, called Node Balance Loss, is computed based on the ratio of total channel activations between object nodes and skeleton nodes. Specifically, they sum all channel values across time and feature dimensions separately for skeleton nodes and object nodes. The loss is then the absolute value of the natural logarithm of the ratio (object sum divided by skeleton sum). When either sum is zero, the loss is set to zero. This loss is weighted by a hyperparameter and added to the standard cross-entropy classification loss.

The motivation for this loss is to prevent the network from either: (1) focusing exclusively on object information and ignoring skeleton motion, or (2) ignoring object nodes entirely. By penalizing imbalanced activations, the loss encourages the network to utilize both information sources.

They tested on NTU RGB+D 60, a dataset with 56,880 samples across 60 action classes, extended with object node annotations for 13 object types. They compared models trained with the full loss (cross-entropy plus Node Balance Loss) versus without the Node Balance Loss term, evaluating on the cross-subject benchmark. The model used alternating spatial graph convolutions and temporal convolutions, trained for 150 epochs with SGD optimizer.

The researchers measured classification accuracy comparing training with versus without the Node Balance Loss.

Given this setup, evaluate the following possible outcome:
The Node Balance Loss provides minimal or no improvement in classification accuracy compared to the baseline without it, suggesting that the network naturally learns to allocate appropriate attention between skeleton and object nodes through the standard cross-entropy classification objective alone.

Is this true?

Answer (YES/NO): NO